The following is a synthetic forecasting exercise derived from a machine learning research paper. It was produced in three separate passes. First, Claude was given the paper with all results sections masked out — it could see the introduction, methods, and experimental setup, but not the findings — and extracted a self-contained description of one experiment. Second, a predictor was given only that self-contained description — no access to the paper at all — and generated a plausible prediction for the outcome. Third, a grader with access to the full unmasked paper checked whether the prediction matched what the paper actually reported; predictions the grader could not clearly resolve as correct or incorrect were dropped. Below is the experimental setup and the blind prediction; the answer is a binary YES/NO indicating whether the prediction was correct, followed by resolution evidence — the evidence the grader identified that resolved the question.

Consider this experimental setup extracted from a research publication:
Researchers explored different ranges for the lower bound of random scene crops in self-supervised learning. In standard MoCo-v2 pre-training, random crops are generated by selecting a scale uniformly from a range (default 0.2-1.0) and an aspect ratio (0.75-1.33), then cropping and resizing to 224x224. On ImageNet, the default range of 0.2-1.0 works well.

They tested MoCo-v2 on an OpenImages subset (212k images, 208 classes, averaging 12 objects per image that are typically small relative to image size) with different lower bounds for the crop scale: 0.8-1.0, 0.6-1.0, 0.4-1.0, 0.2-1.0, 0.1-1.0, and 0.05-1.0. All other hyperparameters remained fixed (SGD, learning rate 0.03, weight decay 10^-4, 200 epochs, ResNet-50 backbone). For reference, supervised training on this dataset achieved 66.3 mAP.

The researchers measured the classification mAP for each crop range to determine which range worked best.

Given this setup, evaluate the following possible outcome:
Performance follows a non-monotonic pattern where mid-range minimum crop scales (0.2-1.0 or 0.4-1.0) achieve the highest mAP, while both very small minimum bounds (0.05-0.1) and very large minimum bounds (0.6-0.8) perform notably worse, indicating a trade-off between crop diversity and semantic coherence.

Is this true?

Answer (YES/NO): YES